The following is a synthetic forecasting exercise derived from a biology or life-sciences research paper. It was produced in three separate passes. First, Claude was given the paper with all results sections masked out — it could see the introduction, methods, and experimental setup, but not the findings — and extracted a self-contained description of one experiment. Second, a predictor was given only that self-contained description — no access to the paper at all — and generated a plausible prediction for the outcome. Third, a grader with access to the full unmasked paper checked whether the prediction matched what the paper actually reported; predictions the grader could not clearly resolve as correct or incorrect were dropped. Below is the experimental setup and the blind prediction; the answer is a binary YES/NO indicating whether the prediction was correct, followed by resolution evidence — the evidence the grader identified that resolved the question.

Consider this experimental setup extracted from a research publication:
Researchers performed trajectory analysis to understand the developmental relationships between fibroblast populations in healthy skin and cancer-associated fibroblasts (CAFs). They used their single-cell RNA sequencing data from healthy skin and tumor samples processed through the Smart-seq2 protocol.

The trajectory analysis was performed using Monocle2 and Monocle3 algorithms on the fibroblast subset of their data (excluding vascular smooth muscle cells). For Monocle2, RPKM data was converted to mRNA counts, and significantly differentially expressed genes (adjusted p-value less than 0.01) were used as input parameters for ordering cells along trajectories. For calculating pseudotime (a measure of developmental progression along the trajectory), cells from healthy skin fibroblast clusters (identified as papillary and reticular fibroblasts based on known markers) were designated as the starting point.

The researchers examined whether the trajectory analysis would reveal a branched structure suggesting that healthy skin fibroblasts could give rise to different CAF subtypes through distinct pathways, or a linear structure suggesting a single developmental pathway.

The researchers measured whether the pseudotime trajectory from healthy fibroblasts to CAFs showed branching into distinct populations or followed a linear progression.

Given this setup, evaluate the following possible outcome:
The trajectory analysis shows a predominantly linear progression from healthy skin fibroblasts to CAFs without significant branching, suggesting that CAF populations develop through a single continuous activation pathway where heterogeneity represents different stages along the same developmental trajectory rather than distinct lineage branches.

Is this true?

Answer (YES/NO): NO